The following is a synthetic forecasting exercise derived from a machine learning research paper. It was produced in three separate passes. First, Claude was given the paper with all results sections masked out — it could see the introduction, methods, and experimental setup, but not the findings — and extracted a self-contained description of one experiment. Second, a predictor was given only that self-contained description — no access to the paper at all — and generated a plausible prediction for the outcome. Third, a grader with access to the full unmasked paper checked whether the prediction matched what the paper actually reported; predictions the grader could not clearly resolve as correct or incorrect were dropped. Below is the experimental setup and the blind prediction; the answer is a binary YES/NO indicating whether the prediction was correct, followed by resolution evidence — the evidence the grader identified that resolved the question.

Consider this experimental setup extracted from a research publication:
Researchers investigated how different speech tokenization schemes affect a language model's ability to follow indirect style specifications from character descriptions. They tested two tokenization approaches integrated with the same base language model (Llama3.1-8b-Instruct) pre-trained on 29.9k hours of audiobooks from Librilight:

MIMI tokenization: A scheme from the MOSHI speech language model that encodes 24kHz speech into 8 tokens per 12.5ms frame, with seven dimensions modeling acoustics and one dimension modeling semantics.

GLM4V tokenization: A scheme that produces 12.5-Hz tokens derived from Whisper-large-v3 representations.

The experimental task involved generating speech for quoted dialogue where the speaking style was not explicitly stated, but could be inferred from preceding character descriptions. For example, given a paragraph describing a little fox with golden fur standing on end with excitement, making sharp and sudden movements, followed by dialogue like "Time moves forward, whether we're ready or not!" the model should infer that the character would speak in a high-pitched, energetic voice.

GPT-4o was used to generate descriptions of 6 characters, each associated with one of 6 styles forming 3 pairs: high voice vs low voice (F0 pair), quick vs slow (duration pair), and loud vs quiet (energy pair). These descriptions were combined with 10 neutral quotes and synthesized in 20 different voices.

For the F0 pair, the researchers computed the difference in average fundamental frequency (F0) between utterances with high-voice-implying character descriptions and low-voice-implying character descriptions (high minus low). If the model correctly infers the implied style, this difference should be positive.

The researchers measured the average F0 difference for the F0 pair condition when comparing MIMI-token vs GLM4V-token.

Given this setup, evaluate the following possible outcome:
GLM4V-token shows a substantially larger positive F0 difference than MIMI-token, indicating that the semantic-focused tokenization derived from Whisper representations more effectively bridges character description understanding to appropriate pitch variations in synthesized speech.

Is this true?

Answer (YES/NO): NO